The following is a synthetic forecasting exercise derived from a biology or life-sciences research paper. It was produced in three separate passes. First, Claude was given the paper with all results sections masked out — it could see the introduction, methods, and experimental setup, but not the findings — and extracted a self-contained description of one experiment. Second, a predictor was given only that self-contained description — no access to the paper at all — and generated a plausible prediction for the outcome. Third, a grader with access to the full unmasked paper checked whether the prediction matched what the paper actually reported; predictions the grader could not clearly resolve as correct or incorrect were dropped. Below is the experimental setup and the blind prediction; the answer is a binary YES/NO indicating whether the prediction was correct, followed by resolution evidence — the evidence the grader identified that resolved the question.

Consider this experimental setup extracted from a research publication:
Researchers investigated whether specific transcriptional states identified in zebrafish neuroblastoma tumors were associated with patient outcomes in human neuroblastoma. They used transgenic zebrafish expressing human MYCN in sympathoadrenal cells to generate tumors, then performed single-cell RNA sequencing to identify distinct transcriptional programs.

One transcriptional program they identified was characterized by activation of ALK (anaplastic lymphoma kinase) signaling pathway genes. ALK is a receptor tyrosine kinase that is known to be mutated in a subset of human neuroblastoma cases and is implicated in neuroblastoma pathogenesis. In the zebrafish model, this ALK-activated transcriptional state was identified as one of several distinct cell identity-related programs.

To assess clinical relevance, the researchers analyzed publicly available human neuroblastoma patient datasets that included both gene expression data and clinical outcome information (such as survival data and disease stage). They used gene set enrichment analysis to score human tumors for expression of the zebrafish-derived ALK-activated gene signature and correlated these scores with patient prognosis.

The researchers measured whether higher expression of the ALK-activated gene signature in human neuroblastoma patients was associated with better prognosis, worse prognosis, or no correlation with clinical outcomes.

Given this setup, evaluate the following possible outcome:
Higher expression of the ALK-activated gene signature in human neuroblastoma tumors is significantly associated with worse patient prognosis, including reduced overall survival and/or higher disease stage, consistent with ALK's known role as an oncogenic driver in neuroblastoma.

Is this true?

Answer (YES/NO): YES